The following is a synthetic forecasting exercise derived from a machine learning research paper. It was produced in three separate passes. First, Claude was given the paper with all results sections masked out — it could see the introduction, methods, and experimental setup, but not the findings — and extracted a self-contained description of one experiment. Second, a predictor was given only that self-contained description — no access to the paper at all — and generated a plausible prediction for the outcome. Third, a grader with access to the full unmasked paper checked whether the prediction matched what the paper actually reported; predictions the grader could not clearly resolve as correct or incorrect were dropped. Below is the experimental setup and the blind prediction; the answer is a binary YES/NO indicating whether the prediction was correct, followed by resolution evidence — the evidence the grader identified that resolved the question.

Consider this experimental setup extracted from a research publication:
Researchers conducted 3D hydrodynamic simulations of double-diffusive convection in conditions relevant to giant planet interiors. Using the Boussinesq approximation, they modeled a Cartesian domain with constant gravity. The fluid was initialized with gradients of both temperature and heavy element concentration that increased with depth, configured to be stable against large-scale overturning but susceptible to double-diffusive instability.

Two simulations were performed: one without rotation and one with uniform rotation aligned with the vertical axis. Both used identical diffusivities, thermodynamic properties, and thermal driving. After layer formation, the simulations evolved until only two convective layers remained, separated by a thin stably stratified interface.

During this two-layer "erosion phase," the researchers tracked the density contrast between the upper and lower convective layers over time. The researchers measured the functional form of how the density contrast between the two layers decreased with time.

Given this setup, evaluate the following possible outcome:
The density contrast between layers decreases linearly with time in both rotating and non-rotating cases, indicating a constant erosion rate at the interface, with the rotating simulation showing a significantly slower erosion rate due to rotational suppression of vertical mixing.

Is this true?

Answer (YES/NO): YES